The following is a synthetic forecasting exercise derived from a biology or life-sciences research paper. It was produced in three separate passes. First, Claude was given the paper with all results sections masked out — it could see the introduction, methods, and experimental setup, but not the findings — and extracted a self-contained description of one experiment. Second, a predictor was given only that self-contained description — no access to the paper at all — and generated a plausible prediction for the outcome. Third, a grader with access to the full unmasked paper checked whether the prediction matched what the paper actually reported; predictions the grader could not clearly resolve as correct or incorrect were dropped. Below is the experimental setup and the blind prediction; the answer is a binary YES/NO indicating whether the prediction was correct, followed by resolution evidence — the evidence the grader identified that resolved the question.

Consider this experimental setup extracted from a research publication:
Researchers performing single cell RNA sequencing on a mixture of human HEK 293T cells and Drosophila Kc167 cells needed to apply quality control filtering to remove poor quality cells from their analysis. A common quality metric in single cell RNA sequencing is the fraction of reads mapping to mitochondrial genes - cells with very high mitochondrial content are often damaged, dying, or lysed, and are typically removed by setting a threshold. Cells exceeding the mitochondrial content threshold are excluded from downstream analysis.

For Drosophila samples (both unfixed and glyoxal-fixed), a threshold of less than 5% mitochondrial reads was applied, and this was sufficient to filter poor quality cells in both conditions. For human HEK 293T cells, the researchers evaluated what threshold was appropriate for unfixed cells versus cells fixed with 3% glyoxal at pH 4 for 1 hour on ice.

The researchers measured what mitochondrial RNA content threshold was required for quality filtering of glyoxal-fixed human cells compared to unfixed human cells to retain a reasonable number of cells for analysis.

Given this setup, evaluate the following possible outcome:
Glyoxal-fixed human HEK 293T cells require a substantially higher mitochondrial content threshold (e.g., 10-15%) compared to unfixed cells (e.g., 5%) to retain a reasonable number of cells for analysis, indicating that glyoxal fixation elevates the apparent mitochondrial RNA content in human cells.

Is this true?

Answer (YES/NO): YES